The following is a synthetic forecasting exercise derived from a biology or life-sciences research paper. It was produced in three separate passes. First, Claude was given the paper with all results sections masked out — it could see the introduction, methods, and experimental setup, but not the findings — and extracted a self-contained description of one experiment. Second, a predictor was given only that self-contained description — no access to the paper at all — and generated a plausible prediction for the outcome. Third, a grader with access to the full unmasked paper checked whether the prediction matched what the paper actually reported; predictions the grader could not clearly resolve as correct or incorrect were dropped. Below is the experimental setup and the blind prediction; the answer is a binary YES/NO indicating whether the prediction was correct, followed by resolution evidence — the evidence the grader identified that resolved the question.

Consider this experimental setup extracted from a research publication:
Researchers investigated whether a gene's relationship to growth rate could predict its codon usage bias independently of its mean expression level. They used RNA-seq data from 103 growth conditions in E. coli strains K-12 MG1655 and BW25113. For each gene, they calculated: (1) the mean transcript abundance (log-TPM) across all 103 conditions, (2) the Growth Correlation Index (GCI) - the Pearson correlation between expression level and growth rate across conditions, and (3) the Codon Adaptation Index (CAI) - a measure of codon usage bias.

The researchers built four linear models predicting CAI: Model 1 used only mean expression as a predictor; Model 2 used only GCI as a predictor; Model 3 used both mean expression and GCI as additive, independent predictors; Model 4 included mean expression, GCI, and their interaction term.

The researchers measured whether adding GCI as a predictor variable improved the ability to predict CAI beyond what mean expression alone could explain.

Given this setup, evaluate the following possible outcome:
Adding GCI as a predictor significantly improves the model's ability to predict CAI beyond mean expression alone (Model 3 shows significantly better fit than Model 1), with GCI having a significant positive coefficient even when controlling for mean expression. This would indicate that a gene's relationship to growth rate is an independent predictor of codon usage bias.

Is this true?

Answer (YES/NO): YES